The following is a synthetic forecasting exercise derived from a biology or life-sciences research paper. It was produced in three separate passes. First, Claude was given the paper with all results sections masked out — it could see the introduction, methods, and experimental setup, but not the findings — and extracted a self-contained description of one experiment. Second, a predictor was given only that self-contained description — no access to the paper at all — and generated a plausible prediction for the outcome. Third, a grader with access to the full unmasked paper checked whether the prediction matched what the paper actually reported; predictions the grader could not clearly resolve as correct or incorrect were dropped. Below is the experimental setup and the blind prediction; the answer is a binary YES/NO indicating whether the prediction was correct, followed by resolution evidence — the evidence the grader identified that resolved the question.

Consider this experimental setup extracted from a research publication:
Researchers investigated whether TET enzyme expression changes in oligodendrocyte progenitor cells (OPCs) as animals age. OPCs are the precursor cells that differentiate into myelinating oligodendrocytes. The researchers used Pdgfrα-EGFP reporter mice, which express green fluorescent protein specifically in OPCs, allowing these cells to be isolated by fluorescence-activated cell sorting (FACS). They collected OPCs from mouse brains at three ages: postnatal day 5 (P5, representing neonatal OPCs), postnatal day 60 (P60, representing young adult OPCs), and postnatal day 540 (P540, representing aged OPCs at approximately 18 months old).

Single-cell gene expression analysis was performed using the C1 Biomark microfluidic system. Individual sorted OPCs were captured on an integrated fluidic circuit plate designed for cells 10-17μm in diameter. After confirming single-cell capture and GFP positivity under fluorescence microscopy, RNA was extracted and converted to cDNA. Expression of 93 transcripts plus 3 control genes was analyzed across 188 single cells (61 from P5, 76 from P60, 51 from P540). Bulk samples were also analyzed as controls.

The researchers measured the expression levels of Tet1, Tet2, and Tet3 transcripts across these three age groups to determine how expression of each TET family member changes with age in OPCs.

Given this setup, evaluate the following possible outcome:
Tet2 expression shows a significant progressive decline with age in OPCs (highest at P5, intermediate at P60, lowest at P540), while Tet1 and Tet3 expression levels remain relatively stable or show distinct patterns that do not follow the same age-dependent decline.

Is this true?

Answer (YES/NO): NO